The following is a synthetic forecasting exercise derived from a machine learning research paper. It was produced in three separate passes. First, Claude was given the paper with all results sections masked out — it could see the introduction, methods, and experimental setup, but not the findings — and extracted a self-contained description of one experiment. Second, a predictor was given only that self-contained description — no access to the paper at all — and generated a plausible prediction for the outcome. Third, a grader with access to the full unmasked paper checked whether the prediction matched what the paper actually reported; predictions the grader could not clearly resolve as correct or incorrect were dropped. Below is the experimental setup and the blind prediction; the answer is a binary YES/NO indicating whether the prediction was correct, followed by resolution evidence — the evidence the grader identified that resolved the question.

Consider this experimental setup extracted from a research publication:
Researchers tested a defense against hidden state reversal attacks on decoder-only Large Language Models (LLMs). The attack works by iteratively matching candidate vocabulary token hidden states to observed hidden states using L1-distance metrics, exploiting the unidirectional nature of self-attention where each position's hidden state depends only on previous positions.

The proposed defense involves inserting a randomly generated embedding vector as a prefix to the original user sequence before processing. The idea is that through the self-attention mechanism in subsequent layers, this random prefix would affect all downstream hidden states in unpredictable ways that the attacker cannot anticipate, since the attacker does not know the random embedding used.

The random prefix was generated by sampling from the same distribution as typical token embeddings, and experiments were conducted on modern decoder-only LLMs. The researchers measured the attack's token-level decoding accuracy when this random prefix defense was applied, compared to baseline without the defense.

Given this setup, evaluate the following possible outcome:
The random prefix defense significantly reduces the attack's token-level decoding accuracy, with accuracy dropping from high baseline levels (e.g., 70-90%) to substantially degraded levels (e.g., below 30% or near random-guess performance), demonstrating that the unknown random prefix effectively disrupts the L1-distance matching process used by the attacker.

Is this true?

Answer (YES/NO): NO